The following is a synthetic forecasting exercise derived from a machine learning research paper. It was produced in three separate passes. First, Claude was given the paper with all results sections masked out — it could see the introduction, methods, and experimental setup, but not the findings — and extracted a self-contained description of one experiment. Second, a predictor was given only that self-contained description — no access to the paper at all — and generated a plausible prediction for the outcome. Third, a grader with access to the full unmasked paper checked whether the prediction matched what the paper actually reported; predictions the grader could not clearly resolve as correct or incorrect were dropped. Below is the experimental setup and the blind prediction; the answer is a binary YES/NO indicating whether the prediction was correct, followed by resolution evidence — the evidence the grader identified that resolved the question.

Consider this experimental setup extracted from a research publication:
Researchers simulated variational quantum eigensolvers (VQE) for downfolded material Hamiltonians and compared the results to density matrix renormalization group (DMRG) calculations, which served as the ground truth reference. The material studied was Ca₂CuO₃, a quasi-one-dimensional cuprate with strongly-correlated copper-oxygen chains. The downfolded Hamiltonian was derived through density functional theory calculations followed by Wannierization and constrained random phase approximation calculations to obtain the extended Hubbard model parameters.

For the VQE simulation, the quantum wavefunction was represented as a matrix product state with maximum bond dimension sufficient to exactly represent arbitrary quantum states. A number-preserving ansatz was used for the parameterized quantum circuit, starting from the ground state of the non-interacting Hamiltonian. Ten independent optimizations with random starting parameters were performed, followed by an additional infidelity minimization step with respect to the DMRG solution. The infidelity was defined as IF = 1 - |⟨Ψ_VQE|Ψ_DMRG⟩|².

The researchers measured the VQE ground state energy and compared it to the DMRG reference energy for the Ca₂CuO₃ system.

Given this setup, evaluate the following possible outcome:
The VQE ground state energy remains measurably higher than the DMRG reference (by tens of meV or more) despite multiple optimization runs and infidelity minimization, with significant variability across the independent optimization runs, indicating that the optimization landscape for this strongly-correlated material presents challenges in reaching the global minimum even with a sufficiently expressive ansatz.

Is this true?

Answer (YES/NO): NO